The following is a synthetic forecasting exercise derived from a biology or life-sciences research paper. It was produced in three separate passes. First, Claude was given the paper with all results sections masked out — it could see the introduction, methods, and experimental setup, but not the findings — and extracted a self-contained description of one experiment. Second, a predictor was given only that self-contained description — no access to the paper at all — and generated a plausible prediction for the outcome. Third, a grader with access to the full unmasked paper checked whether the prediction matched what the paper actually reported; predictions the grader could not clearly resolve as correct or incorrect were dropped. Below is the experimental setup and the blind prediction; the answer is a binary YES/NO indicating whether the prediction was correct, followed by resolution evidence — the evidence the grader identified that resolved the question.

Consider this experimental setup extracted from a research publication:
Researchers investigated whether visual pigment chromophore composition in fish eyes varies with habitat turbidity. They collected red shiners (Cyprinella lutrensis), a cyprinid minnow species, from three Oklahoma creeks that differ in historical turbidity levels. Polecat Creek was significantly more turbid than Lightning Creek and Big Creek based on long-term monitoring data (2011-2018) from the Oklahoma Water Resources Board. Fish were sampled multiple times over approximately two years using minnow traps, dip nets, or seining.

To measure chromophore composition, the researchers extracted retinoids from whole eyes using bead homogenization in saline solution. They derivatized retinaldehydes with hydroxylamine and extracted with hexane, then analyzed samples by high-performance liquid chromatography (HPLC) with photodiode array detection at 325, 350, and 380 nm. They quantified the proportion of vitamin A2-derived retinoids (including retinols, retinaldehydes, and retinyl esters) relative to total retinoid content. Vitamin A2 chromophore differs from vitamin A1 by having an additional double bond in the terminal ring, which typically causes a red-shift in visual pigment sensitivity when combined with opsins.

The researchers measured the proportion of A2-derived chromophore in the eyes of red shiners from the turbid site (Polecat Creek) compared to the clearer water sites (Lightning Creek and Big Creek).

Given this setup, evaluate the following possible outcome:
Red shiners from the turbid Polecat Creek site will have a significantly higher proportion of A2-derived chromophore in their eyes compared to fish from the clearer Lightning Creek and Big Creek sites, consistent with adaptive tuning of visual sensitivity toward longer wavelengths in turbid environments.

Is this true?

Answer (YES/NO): YES